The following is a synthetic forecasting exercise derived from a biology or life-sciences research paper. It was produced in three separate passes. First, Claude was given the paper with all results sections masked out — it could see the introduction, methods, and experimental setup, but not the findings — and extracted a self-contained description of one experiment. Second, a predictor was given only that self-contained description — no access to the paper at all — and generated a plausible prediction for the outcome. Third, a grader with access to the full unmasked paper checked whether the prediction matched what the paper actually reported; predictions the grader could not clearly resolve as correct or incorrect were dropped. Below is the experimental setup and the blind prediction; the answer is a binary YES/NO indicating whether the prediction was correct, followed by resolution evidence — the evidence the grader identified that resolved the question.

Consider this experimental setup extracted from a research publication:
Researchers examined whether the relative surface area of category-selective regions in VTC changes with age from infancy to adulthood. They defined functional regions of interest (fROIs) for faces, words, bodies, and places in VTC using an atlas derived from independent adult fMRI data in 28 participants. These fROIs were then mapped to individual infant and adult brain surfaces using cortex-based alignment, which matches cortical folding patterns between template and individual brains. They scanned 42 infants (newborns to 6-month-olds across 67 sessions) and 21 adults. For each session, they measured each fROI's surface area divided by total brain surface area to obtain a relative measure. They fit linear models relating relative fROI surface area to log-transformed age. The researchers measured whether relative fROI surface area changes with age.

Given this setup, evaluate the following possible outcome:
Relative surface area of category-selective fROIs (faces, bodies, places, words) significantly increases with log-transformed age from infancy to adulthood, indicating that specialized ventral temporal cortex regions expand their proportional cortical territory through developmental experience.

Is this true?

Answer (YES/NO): NO